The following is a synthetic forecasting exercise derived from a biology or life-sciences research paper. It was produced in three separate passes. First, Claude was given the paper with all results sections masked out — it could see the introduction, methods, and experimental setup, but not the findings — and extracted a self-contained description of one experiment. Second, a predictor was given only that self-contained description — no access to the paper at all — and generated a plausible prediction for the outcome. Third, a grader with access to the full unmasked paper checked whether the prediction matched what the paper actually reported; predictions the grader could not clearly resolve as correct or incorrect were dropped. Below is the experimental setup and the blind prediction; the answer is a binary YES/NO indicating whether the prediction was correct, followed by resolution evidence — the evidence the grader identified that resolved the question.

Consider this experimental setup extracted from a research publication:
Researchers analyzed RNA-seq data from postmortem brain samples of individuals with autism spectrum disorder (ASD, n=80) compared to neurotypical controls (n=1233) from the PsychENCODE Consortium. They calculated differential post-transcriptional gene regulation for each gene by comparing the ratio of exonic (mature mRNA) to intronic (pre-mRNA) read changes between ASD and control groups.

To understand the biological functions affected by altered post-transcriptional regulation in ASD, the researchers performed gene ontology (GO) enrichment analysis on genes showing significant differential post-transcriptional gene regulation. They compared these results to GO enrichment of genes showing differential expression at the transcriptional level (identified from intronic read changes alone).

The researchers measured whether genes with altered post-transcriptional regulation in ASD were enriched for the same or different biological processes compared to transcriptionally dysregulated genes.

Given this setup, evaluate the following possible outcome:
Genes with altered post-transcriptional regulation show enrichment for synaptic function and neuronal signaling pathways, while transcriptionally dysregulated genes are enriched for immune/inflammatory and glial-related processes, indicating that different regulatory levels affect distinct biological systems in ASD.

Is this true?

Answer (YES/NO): NO